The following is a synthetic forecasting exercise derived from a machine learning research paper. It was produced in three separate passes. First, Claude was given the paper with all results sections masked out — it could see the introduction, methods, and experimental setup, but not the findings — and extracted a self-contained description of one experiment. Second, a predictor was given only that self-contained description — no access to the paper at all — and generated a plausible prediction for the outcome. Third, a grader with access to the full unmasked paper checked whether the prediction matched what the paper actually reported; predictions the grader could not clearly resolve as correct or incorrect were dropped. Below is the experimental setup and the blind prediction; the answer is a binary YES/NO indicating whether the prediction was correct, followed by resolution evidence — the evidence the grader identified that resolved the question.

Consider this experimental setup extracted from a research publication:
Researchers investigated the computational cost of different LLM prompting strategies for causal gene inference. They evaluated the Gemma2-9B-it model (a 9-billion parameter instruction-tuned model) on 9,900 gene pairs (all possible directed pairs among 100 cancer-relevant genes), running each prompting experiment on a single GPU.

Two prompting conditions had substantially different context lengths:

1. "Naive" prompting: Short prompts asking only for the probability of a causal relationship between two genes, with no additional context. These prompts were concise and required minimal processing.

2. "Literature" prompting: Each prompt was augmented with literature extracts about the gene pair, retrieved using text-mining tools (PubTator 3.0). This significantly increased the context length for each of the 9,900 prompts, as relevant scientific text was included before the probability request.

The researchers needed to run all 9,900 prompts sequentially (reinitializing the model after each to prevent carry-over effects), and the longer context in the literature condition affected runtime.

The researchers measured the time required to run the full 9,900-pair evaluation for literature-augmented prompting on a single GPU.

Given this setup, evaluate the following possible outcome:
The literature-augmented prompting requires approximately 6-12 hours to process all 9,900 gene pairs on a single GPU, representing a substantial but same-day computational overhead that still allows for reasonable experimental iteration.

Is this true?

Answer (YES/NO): NO